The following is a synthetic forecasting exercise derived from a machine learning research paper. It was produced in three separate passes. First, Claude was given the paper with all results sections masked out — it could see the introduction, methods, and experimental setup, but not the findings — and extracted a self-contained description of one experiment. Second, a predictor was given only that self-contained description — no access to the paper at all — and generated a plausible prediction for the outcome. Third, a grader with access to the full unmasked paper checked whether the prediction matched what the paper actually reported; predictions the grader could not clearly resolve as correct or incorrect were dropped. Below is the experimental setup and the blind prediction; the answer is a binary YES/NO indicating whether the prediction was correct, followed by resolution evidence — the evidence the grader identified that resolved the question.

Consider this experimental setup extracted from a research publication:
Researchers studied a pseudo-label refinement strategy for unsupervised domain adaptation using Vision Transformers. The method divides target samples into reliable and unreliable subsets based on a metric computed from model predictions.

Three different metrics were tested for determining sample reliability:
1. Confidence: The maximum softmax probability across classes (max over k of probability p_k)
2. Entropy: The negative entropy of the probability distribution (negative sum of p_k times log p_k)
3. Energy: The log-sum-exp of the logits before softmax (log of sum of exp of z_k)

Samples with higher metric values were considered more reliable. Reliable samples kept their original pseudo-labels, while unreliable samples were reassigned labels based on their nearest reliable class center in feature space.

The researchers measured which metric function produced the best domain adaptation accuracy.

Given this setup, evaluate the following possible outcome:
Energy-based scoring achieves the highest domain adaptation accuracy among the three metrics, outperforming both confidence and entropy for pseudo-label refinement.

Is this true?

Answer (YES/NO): YES